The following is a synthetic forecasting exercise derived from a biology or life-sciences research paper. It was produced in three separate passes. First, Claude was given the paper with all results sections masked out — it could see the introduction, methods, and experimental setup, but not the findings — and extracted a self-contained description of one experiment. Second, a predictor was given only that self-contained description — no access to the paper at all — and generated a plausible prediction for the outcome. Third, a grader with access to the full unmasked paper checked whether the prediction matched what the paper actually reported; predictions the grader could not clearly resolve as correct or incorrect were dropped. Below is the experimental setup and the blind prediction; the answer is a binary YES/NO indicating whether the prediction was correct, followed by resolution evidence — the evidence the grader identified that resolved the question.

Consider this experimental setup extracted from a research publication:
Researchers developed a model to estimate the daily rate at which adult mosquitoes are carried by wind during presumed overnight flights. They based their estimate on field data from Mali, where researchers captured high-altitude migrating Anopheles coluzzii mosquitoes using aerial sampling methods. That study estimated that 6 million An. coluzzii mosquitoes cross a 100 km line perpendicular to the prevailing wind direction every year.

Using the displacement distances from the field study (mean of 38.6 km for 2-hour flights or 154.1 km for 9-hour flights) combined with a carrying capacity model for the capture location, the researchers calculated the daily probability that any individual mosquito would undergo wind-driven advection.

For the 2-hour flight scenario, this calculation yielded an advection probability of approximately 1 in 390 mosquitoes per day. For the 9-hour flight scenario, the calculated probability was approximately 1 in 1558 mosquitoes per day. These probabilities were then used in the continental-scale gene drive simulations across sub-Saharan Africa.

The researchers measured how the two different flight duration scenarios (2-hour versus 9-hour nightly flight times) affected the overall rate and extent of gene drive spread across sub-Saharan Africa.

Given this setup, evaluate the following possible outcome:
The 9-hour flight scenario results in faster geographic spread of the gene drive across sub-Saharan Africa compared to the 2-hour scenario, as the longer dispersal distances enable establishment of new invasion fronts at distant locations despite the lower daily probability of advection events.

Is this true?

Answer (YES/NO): YES